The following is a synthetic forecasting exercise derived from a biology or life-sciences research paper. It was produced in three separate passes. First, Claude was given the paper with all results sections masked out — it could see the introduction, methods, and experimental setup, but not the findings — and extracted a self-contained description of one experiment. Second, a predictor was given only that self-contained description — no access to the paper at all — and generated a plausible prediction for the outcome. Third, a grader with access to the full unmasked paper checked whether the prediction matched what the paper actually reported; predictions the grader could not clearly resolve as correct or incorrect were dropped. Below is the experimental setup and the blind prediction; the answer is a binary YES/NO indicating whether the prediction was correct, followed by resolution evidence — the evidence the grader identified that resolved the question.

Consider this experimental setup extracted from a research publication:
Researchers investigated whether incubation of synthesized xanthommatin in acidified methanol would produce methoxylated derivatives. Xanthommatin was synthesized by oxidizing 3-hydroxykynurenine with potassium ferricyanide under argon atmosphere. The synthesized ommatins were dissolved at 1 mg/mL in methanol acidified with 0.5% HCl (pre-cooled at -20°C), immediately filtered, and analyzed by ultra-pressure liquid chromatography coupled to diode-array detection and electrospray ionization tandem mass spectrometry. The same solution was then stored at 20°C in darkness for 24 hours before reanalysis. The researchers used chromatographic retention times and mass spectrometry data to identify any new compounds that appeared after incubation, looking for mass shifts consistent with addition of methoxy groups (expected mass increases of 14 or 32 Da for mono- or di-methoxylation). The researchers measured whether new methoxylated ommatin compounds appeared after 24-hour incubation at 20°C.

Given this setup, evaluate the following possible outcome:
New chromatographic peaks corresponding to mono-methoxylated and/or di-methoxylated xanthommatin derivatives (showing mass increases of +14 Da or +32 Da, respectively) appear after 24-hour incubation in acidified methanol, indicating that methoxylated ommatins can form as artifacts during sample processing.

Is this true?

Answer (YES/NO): NO